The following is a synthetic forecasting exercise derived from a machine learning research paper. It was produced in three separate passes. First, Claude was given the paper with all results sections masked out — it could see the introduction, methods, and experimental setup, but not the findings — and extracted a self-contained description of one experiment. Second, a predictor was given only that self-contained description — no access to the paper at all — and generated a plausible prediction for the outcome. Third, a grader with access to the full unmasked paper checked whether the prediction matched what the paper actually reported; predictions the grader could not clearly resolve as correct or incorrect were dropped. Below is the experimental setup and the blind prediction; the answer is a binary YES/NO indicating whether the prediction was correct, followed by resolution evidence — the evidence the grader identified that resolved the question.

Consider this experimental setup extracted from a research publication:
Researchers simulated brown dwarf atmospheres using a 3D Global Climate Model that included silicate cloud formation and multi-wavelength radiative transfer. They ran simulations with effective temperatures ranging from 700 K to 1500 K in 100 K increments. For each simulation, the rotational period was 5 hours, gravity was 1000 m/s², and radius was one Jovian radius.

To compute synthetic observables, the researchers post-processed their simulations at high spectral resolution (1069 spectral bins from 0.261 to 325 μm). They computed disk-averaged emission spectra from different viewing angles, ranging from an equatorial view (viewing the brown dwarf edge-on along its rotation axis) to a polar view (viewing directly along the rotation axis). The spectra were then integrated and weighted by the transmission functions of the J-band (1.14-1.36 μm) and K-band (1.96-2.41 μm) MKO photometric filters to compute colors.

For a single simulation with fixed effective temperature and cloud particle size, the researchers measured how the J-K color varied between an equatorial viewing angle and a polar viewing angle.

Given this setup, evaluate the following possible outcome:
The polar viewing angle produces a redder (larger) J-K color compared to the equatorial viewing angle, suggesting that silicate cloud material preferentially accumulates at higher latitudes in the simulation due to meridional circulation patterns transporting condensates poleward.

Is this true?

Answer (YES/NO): NO